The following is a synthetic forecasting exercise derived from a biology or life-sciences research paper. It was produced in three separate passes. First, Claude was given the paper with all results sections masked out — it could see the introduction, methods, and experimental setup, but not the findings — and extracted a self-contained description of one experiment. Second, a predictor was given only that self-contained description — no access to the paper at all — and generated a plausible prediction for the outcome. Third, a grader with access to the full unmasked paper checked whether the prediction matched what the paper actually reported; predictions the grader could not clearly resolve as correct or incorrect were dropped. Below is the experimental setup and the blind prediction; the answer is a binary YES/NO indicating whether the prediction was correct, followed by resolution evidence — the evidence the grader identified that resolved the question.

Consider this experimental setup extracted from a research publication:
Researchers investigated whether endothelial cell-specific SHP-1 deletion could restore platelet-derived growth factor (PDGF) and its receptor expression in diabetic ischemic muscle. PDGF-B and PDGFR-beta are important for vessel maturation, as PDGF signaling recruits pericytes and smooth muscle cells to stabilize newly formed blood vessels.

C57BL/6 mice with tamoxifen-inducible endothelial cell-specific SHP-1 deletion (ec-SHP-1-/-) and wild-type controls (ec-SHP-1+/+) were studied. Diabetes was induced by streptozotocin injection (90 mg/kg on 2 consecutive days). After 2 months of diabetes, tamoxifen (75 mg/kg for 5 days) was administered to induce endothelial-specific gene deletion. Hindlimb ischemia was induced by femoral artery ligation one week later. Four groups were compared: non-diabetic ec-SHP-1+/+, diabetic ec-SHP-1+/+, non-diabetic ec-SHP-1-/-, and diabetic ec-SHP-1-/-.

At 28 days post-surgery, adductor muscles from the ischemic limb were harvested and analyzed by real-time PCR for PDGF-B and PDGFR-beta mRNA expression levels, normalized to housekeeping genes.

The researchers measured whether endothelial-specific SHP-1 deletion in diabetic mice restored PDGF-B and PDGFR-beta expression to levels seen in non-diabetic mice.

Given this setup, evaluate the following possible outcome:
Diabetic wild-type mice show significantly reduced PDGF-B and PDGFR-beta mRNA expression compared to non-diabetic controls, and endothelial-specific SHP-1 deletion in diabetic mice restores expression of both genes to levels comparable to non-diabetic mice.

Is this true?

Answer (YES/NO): NO